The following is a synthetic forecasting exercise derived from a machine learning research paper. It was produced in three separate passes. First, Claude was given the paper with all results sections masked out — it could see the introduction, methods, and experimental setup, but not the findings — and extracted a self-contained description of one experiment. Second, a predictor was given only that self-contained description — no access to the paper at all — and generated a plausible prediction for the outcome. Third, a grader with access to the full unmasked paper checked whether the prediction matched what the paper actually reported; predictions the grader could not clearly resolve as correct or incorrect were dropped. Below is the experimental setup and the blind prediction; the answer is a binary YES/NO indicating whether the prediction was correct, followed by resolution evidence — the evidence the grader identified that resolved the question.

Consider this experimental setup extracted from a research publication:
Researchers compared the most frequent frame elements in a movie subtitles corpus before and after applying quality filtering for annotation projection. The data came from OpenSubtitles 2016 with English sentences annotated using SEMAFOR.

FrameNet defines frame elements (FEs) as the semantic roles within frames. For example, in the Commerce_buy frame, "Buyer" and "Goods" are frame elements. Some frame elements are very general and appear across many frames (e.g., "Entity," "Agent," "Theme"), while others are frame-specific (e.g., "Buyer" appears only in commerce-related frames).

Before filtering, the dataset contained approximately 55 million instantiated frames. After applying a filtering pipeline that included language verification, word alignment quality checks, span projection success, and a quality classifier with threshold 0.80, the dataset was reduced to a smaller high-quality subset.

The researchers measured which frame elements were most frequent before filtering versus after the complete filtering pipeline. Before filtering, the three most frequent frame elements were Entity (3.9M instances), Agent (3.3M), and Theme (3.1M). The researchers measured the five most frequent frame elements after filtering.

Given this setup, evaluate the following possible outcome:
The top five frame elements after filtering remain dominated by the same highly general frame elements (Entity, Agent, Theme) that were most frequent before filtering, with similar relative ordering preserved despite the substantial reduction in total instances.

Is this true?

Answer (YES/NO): NO